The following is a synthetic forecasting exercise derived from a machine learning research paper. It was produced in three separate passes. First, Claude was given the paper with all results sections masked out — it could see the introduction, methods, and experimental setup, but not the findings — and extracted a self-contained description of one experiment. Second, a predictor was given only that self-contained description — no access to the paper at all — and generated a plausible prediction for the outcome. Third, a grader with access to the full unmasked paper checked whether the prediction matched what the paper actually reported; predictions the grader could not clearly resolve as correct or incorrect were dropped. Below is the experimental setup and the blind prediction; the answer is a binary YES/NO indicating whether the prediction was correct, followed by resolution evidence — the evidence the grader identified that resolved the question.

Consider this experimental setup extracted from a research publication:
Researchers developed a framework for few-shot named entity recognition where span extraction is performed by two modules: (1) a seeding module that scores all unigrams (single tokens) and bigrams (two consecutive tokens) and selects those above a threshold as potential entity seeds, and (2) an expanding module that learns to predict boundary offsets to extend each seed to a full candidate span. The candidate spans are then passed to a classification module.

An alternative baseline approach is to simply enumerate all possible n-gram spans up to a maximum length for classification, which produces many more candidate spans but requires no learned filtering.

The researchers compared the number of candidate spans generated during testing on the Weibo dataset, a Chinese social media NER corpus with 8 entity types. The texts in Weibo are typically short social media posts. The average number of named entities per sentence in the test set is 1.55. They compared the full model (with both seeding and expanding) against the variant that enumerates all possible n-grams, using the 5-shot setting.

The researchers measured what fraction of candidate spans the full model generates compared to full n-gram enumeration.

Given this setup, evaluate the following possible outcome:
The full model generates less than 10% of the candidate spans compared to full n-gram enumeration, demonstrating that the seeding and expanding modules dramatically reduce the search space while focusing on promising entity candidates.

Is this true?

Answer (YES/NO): YES